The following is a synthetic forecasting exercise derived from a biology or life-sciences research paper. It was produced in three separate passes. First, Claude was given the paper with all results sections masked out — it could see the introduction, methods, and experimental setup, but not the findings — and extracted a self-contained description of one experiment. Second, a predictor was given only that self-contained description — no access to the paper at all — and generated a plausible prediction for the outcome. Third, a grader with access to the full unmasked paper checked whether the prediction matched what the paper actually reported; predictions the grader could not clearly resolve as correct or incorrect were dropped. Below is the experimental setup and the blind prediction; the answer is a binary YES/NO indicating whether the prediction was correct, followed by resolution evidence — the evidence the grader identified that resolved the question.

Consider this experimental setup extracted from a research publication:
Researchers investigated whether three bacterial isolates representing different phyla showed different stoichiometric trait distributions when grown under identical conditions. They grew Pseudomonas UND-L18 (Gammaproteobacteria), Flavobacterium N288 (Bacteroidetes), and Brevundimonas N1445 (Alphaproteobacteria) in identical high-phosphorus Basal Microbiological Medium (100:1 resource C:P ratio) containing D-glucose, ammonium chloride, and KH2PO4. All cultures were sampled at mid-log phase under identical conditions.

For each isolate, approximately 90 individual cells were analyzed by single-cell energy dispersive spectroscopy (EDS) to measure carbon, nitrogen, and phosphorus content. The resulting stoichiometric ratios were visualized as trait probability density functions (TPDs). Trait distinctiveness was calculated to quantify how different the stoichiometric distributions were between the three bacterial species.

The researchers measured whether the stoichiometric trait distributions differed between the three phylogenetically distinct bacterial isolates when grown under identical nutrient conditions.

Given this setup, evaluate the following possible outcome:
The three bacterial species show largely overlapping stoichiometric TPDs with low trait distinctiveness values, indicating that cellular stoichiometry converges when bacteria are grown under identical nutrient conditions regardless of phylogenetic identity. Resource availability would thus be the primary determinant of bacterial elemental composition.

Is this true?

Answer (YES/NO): NO